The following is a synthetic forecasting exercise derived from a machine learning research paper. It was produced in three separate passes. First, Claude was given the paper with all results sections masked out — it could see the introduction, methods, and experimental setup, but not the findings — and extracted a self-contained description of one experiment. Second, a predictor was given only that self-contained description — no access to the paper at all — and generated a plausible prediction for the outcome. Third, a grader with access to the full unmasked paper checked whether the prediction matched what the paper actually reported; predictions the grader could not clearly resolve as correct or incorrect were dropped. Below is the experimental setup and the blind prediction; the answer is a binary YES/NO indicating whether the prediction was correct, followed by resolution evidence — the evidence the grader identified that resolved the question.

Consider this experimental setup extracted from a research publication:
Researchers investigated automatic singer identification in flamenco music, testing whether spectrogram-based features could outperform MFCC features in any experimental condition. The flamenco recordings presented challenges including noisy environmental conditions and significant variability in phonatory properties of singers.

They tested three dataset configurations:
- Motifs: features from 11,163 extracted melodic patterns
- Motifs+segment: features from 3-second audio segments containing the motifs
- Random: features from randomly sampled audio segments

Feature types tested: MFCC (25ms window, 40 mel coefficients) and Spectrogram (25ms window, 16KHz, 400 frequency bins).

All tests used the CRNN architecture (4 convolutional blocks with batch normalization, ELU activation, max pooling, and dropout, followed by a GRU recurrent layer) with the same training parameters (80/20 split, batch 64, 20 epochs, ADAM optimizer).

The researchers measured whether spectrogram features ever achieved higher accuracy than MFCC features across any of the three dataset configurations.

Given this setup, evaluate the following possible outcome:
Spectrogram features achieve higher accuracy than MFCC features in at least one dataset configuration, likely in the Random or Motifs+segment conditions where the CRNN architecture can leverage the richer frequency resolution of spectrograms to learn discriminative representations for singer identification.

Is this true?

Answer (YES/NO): NO